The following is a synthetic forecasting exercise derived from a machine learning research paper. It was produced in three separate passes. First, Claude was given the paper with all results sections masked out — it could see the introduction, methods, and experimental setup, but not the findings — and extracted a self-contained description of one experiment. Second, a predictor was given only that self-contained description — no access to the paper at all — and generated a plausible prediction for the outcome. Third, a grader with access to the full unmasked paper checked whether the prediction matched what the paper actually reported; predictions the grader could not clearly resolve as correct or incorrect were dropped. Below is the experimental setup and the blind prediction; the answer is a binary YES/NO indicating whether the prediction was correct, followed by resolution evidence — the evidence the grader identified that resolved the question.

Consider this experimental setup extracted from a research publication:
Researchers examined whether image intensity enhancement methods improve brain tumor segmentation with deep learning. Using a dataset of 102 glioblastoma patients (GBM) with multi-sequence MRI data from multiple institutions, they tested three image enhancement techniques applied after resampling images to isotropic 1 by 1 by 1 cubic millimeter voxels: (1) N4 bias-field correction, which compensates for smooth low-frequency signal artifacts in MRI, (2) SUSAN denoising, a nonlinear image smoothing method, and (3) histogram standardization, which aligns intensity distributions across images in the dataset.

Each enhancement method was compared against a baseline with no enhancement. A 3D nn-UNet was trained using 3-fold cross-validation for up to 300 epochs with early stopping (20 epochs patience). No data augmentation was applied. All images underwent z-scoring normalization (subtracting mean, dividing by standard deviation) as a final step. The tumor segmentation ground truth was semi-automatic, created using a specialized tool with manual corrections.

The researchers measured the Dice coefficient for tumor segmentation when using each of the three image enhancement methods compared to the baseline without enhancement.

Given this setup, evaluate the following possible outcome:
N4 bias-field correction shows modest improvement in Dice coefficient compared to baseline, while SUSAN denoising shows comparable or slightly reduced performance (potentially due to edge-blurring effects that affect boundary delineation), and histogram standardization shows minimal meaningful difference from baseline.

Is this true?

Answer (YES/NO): NO